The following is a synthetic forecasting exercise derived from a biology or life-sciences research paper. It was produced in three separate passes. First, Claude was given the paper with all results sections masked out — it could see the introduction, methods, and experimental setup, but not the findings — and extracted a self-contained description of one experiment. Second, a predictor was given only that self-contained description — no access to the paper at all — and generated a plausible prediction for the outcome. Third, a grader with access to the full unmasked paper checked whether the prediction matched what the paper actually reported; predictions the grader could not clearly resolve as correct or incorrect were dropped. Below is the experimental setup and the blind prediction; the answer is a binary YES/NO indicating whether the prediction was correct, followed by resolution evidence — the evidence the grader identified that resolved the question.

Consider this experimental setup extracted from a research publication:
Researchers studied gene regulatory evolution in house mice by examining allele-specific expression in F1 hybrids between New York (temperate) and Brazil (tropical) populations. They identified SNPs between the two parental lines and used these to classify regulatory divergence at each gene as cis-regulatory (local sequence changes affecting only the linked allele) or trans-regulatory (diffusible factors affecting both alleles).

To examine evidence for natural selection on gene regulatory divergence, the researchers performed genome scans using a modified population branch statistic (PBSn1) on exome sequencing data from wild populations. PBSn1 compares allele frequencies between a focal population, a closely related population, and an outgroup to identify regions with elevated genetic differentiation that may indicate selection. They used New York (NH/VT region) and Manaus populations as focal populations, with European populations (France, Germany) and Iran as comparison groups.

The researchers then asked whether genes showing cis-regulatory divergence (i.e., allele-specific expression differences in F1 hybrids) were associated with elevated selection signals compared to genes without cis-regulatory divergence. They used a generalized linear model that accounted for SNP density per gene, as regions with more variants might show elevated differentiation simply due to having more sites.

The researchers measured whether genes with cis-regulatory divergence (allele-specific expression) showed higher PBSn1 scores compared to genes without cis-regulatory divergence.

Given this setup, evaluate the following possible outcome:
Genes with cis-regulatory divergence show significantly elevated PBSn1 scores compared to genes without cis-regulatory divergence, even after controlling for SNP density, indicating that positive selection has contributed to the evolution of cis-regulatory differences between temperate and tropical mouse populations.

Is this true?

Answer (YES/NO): YES